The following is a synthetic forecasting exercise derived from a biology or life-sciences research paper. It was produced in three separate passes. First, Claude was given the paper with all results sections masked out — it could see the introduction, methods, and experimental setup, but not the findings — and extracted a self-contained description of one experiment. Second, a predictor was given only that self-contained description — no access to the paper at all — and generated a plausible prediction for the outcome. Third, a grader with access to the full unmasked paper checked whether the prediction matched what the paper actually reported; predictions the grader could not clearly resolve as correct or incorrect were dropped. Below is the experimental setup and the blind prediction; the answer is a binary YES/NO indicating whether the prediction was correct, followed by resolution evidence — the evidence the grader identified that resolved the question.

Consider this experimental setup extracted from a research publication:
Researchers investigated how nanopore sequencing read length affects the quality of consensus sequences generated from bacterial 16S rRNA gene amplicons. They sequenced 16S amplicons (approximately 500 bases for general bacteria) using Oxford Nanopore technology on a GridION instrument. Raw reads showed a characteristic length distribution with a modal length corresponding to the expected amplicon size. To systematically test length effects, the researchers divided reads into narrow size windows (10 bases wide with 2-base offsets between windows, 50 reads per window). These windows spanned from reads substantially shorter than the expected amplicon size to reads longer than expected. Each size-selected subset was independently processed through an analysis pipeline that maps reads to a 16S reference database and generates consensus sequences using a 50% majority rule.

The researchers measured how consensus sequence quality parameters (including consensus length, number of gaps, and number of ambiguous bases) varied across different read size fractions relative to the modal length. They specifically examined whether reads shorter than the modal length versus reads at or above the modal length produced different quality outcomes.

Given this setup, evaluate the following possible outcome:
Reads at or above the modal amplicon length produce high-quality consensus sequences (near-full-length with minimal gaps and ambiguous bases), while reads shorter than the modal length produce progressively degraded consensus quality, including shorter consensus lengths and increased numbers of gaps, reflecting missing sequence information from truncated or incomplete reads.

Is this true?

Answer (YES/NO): YES